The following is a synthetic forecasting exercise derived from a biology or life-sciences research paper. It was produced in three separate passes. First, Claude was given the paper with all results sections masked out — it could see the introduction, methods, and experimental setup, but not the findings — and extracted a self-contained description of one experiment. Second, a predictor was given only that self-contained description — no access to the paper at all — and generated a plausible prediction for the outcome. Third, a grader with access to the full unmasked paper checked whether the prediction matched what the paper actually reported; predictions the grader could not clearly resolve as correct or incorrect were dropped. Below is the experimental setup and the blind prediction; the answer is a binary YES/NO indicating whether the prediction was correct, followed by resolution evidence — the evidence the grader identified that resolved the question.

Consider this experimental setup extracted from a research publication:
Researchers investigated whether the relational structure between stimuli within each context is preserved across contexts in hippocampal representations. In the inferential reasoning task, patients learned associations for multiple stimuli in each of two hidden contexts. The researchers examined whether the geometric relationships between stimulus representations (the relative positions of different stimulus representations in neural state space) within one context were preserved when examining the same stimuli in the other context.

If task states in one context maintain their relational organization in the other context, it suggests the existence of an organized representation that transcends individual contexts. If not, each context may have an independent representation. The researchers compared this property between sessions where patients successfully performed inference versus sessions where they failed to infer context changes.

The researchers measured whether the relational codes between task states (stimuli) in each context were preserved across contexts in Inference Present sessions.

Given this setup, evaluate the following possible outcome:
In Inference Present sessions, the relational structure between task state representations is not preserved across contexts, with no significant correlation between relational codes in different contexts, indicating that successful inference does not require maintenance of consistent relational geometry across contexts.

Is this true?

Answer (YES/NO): NO